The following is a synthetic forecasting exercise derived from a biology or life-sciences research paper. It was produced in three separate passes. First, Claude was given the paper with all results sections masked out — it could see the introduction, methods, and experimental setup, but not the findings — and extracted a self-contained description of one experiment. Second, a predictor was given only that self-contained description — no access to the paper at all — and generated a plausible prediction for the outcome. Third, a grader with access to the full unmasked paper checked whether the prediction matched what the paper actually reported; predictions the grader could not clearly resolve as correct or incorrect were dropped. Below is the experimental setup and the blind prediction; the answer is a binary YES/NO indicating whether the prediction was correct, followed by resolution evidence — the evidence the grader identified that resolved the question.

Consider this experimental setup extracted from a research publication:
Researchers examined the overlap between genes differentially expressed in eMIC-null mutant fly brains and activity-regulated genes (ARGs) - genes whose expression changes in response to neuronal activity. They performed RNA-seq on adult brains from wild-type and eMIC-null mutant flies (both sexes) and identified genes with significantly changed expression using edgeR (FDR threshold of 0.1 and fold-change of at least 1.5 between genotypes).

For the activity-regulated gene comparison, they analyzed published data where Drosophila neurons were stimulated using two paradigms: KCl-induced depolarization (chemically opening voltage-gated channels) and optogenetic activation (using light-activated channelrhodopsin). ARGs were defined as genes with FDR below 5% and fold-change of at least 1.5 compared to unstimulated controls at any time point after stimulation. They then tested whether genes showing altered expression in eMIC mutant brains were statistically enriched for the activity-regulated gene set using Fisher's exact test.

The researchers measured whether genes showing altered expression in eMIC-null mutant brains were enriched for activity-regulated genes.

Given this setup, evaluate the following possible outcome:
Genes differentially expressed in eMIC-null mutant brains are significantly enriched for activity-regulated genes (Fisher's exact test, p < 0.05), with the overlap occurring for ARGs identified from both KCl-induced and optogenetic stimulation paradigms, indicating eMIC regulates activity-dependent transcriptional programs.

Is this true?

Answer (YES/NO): YES